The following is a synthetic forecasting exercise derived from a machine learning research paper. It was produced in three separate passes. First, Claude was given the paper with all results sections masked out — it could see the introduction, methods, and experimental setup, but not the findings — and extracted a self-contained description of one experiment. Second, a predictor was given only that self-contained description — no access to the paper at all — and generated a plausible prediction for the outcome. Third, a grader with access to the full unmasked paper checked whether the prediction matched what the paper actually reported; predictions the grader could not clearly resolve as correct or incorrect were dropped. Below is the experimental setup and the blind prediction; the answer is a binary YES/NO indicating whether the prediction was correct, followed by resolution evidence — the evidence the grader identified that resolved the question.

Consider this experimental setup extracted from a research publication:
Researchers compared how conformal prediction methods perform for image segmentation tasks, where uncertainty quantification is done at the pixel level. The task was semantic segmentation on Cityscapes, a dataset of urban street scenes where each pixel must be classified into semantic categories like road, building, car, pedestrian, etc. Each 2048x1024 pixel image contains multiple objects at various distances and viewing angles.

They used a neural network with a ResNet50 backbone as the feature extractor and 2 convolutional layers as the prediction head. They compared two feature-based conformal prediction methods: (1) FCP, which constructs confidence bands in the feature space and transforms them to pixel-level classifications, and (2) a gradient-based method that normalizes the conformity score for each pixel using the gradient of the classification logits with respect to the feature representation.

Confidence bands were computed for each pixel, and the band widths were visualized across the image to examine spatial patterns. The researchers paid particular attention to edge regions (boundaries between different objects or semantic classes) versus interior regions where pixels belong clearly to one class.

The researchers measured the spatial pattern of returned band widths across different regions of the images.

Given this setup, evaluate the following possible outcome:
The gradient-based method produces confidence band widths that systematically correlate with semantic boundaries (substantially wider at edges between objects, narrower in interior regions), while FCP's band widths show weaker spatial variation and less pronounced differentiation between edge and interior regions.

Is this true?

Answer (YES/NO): NO